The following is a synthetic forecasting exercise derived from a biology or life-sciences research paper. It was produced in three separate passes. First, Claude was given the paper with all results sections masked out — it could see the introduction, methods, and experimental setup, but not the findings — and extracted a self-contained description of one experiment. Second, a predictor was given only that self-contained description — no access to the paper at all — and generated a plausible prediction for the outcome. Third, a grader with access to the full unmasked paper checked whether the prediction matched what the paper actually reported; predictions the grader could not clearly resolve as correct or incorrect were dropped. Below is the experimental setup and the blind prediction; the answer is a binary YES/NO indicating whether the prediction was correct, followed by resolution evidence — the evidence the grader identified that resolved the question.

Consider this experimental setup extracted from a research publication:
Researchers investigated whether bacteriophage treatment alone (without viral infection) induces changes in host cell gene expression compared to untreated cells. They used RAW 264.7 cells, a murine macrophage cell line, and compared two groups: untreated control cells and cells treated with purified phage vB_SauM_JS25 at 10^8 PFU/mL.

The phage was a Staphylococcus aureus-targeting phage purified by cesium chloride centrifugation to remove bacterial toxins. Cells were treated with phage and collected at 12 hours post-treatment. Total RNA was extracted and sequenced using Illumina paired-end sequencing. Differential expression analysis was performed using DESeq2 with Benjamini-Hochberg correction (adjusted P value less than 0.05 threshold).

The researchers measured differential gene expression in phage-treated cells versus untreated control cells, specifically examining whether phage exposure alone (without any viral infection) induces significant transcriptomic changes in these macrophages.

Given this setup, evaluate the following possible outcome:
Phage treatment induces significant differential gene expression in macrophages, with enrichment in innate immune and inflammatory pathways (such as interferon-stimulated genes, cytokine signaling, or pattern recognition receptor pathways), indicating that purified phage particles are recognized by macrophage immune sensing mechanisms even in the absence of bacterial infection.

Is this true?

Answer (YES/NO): YES